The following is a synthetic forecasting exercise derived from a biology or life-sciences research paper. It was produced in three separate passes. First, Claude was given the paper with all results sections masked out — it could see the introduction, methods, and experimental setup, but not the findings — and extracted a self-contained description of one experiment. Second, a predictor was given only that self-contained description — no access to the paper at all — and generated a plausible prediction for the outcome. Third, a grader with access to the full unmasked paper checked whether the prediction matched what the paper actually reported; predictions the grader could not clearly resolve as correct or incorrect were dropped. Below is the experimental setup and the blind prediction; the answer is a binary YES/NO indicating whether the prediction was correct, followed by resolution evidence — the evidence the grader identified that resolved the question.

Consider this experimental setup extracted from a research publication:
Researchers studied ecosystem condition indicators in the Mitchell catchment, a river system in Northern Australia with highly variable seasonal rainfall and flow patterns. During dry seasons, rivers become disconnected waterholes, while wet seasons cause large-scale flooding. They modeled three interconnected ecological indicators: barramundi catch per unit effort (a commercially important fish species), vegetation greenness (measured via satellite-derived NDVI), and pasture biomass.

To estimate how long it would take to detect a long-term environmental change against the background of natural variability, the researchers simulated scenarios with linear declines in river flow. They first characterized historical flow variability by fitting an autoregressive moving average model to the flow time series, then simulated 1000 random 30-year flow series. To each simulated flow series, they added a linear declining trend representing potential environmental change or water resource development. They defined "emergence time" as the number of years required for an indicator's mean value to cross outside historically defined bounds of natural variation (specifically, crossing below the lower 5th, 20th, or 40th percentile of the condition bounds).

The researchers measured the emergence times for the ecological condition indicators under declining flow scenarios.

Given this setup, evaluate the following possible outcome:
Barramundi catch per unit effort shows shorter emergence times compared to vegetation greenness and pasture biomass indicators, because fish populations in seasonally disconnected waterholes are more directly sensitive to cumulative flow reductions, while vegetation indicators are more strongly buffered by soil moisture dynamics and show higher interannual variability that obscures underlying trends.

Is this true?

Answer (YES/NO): YES